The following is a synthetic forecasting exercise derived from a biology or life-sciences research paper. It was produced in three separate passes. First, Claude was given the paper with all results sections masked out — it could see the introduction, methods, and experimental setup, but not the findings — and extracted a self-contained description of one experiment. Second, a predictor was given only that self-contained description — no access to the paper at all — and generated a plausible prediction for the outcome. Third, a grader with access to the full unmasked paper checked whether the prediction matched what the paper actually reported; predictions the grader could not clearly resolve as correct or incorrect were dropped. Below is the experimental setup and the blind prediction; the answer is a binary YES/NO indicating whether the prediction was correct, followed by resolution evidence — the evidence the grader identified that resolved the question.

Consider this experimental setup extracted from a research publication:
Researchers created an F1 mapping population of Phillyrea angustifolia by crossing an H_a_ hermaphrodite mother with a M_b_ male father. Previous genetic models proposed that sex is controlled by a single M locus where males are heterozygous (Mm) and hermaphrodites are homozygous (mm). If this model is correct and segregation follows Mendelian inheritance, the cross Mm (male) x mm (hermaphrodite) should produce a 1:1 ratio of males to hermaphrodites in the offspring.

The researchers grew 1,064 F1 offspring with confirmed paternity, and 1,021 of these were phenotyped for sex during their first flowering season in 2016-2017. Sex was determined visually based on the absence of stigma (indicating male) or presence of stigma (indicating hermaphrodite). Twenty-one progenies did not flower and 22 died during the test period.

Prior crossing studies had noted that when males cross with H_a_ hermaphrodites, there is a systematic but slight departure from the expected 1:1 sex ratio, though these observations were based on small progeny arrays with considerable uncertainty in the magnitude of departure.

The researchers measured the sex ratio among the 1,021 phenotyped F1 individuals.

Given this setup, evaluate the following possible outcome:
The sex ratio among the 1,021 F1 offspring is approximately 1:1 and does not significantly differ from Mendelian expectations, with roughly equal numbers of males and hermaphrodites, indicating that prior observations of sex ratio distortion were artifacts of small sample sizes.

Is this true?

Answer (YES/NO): NO